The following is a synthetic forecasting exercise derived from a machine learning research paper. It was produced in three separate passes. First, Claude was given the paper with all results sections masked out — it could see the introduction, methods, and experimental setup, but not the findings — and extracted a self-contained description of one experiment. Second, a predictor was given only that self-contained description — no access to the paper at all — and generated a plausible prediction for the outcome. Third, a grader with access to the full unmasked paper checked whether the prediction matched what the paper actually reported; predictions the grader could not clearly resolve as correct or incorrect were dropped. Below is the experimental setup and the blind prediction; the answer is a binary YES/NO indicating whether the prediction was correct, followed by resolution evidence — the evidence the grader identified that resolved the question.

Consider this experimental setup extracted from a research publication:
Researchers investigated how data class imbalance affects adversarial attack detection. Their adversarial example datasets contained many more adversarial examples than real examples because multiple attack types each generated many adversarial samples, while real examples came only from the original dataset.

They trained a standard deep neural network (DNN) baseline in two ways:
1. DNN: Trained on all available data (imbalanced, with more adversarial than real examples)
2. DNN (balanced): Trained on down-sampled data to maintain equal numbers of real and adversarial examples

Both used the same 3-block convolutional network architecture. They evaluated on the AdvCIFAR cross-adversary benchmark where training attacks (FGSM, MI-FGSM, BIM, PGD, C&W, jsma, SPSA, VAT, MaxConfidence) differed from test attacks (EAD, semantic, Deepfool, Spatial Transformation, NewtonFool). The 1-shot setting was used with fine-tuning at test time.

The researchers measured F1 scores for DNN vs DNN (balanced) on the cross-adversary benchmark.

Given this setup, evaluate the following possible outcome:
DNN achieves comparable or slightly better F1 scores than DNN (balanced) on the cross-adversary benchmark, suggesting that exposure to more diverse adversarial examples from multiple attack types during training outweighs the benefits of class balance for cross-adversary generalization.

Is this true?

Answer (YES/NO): NO